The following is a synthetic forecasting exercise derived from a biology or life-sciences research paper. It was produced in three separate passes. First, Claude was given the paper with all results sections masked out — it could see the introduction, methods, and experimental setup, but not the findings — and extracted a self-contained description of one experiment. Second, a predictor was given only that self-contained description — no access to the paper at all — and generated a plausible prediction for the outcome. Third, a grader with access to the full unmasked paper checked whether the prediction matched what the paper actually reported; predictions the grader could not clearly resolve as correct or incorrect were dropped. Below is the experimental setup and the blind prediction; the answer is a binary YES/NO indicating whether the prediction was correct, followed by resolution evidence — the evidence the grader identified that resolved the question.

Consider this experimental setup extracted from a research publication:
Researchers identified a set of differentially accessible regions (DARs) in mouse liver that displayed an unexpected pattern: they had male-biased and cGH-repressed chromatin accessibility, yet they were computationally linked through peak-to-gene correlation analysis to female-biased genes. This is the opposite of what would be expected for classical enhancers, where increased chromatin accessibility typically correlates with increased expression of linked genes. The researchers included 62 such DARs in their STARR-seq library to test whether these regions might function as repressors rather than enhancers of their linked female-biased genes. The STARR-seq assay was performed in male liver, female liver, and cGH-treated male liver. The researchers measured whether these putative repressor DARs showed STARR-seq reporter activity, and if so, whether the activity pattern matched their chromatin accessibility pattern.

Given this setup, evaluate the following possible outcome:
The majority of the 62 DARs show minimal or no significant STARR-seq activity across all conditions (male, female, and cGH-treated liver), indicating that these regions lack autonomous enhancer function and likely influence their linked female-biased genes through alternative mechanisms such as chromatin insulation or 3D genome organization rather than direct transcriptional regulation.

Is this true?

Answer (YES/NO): NO